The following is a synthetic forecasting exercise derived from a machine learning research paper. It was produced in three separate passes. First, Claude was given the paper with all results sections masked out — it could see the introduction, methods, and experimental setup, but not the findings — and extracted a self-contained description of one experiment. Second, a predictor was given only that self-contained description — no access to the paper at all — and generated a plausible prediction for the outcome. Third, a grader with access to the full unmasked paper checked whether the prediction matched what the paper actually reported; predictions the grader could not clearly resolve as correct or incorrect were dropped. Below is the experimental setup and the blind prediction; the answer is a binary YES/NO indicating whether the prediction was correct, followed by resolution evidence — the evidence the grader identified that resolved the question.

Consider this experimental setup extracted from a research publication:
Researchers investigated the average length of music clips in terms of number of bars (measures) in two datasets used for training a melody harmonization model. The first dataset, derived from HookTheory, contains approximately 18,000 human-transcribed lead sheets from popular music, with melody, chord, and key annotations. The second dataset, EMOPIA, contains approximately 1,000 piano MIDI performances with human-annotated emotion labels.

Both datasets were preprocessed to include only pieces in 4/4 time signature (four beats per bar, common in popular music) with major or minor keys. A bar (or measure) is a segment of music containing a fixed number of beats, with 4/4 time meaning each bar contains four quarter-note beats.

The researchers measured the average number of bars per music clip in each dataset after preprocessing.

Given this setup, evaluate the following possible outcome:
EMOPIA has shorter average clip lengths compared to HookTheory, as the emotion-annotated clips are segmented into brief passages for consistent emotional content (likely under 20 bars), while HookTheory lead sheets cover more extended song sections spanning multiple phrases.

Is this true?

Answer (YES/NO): NO